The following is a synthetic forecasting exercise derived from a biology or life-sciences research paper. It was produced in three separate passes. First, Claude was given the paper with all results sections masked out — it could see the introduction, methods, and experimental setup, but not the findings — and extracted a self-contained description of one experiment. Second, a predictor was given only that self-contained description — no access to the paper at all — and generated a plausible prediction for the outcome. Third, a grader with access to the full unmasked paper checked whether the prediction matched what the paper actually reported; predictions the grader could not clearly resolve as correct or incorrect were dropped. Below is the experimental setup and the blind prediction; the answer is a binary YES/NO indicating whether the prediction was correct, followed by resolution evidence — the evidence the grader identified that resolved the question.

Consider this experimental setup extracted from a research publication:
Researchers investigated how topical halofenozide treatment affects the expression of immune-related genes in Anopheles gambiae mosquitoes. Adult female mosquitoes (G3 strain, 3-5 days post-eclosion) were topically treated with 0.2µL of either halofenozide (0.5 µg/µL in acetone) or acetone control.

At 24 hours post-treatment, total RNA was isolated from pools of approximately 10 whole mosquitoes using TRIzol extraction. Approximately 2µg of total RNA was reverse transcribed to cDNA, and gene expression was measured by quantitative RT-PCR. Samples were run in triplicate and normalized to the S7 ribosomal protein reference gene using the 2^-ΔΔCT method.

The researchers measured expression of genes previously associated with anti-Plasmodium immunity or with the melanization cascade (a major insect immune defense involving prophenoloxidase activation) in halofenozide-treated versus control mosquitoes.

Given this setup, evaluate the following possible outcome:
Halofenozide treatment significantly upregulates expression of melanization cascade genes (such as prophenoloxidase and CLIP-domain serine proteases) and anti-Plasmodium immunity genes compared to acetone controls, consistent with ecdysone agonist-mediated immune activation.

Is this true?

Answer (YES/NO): NO